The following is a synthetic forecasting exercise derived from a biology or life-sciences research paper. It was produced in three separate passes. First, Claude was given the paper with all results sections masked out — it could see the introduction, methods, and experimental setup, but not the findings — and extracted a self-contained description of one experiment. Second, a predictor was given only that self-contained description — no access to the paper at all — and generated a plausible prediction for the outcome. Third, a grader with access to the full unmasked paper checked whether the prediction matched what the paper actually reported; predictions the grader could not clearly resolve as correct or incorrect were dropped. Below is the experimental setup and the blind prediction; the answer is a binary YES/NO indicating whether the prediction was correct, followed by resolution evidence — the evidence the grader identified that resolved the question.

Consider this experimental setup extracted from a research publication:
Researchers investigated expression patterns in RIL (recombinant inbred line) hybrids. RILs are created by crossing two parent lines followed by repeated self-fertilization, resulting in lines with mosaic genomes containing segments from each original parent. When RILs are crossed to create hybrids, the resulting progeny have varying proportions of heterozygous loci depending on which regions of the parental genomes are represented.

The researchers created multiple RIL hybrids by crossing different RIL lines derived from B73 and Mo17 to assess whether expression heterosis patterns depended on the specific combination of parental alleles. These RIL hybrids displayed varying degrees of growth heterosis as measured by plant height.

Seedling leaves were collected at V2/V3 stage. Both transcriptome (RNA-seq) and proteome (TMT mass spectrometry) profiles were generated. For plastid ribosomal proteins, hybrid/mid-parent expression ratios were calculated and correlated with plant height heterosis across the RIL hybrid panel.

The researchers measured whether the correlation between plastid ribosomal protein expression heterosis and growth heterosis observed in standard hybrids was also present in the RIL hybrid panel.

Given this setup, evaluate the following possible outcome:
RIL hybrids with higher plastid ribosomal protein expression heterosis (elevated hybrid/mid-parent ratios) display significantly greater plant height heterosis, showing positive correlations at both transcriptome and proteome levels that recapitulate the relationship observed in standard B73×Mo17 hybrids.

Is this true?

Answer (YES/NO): YES